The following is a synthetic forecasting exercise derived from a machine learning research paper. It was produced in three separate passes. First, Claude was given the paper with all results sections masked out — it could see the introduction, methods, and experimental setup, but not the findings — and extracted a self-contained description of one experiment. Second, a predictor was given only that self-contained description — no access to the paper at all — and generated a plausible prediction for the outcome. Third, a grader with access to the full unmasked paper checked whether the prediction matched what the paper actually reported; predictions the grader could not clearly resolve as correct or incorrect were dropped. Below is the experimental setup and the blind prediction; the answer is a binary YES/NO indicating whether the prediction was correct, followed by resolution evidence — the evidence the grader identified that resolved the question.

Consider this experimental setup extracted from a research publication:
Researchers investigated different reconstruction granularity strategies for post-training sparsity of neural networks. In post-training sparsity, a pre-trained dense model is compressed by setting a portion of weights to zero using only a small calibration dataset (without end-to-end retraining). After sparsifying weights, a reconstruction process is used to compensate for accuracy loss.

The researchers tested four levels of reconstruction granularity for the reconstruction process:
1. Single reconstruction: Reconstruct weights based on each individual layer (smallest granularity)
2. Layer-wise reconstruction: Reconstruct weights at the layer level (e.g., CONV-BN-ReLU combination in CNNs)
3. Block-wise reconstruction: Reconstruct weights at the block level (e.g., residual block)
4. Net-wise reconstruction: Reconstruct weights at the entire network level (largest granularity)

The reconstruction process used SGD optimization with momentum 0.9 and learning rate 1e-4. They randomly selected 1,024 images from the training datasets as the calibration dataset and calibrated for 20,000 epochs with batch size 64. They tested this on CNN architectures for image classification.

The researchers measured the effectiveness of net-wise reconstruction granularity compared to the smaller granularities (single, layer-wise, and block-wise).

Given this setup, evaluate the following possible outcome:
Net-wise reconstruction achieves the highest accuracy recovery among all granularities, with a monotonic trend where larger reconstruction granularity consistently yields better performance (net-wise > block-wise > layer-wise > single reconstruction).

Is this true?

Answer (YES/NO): NO